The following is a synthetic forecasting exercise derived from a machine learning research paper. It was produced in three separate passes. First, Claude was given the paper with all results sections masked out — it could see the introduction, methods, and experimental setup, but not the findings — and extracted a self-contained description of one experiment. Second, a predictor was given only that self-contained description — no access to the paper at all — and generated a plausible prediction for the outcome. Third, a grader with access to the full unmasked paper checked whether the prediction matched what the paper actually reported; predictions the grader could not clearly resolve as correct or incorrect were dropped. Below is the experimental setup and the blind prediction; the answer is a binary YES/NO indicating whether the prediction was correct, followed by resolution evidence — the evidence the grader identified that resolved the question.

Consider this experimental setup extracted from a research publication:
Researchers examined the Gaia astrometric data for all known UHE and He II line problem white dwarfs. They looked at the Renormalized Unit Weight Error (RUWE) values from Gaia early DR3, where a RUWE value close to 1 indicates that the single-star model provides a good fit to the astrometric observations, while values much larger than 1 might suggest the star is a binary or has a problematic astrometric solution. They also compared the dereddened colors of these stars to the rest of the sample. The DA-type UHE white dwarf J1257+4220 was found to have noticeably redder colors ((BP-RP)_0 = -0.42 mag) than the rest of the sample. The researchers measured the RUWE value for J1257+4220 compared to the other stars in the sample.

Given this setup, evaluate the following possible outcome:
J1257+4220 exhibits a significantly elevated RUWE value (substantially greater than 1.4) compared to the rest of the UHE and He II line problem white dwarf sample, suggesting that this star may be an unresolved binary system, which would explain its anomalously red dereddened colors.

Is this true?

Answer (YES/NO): NO